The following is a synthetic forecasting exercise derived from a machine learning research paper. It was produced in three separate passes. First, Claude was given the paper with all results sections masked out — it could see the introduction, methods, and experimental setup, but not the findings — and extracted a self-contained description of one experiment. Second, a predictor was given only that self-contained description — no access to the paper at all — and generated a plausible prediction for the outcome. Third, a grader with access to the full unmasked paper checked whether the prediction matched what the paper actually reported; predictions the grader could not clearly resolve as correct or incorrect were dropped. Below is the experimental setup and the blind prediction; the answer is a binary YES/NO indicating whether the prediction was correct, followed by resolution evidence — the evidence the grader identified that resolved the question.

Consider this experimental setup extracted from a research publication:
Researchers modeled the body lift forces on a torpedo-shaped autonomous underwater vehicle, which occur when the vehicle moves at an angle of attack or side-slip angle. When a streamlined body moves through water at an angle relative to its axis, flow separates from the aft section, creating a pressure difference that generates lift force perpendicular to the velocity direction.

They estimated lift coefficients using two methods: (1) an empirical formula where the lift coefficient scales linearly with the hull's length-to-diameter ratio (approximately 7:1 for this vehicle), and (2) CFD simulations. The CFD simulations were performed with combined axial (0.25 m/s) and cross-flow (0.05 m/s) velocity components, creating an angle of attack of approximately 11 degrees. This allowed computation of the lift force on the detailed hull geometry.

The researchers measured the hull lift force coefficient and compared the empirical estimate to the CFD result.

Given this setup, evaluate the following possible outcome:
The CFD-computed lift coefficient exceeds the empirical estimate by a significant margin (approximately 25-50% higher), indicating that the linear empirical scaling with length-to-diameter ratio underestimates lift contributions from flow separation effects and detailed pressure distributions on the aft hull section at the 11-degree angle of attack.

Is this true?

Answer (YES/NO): NO